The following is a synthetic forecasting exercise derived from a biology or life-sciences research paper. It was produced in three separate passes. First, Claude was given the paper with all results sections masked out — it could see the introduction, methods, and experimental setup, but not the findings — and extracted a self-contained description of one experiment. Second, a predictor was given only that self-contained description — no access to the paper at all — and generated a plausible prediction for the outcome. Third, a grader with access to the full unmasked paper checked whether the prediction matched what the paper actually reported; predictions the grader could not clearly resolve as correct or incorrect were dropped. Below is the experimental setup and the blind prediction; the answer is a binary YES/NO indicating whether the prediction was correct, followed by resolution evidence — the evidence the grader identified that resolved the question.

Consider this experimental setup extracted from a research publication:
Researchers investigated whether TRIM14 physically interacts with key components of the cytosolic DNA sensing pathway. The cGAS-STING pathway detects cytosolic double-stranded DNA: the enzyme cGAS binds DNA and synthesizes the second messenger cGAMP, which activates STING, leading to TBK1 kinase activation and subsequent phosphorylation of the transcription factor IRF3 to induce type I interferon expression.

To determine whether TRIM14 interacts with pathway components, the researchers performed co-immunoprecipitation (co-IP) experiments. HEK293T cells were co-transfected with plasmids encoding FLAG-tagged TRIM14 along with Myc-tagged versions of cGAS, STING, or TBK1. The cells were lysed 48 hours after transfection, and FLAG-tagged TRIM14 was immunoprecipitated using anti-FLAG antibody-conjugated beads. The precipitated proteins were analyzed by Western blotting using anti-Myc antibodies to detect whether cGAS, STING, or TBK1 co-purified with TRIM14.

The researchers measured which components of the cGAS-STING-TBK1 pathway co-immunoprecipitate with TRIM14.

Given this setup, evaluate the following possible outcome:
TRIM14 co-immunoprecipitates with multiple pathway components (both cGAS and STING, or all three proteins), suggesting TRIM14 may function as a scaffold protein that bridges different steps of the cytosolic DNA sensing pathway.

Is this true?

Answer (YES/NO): NO